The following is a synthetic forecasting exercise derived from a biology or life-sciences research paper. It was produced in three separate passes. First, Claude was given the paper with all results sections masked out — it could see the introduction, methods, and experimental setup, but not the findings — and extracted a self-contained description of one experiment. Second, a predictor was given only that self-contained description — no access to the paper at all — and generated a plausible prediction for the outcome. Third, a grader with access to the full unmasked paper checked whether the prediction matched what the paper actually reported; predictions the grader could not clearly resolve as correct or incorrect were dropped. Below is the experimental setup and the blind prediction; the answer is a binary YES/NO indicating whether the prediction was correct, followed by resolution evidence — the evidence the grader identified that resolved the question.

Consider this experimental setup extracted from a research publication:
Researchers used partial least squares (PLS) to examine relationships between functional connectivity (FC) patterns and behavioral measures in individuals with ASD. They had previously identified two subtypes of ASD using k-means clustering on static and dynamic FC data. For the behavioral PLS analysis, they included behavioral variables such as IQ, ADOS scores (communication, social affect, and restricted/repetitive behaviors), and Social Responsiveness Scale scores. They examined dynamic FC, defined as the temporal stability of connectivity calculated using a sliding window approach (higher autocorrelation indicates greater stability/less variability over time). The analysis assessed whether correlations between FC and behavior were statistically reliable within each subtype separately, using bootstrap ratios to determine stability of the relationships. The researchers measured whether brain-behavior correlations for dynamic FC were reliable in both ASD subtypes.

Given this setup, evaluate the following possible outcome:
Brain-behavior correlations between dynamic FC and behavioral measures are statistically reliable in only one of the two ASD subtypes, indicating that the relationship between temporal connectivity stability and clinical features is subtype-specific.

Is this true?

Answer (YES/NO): NO